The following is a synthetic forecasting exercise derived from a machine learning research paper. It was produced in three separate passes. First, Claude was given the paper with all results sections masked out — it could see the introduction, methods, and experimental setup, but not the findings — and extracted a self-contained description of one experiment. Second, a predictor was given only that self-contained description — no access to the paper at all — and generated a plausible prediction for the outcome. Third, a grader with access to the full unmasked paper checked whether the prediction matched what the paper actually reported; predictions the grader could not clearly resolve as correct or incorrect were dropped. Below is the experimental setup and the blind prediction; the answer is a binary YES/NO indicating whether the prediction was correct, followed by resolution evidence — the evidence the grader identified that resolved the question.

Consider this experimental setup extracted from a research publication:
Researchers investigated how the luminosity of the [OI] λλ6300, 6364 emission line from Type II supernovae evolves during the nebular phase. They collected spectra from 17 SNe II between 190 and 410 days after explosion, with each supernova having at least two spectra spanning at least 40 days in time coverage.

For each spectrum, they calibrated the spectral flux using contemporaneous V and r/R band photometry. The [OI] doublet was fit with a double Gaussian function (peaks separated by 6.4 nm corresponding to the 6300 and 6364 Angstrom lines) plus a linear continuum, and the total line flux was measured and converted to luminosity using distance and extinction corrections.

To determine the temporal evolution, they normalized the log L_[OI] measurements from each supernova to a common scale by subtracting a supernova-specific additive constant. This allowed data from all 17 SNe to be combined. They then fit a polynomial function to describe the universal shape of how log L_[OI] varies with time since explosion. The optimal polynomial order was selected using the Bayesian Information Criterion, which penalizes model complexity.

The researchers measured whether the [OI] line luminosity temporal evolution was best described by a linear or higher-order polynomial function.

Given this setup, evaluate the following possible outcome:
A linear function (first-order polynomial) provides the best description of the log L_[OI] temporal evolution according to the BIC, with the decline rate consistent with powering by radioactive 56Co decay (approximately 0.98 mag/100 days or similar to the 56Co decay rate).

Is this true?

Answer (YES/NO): NO